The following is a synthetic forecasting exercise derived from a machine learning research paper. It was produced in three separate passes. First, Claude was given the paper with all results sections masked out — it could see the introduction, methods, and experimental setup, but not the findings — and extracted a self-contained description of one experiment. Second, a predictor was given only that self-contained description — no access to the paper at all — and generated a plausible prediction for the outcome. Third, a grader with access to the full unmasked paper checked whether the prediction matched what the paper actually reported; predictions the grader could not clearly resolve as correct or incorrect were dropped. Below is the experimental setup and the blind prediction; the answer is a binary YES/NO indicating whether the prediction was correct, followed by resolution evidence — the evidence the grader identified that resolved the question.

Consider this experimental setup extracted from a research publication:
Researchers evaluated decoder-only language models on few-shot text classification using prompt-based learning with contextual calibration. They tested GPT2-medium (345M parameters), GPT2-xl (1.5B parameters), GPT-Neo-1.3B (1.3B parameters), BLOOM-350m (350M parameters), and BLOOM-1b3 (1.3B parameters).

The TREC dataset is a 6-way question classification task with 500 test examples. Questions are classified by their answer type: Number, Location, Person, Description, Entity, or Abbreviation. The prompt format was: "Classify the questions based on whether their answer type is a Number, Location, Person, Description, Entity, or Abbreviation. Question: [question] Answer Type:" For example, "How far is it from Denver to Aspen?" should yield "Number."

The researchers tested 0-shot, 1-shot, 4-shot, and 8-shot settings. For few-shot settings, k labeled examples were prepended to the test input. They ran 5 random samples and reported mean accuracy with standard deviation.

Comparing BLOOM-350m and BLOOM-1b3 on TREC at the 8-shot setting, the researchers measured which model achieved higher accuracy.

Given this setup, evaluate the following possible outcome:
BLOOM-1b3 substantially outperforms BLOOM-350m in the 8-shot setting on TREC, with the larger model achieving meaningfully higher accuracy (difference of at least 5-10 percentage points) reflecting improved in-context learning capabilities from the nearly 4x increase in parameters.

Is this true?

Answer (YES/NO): YES